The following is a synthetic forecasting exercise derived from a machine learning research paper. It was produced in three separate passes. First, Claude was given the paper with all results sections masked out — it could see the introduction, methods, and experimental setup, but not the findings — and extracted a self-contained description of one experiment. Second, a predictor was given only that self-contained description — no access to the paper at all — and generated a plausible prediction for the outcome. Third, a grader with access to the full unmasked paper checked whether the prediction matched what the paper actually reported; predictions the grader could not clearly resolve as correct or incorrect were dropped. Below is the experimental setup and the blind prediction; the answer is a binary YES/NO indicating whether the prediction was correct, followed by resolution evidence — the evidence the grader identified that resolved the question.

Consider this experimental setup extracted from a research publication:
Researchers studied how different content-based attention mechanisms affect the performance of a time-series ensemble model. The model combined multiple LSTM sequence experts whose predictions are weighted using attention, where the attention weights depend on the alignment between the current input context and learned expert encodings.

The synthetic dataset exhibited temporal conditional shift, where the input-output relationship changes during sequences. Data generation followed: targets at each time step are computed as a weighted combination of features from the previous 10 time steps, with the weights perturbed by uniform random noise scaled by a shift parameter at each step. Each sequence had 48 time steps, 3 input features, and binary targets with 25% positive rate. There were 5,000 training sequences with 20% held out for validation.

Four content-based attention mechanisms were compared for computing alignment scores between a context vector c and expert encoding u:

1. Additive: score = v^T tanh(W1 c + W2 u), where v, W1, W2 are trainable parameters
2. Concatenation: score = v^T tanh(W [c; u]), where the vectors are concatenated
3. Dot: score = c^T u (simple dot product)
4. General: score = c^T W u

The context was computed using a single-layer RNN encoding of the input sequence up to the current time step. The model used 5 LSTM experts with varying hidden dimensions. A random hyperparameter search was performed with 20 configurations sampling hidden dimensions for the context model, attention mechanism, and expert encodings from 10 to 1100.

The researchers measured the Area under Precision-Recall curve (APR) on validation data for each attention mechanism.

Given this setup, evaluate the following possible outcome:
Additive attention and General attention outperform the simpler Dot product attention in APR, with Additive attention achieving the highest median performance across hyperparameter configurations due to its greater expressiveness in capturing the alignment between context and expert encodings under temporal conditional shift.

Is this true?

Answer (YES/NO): NO